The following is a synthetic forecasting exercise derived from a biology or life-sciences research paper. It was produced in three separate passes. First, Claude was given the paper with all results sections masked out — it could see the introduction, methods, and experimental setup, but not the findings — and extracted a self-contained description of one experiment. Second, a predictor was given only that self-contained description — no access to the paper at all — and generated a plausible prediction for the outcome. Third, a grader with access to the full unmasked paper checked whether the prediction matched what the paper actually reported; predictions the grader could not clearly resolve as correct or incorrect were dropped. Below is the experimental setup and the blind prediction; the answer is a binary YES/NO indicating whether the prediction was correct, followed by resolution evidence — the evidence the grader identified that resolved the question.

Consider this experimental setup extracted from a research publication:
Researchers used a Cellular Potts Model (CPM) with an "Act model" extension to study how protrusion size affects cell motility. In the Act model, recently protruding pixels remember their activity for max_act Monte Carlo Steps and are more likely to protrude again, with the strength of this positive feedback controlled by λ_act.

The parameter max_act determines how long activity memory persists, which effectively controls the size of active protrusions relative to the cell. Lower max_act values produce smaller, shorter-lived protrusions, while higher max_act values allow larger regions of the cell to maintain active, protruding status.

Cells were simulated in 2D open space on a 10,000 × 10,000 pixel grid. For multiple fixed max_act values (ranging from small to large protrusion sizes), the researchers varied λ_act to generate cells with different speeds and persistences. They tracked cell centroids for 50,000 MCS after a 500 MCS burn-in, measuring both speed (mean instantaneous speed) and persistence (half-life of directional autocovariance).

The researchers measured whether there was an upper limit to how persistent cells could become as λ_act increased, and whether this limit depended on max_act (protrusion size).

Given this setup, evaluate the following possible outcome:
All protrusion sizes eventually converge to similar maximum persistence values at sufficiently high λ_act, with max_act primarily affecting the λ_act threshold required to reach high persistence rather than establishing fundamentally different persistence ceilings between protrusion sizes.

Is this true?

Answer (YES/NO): NO